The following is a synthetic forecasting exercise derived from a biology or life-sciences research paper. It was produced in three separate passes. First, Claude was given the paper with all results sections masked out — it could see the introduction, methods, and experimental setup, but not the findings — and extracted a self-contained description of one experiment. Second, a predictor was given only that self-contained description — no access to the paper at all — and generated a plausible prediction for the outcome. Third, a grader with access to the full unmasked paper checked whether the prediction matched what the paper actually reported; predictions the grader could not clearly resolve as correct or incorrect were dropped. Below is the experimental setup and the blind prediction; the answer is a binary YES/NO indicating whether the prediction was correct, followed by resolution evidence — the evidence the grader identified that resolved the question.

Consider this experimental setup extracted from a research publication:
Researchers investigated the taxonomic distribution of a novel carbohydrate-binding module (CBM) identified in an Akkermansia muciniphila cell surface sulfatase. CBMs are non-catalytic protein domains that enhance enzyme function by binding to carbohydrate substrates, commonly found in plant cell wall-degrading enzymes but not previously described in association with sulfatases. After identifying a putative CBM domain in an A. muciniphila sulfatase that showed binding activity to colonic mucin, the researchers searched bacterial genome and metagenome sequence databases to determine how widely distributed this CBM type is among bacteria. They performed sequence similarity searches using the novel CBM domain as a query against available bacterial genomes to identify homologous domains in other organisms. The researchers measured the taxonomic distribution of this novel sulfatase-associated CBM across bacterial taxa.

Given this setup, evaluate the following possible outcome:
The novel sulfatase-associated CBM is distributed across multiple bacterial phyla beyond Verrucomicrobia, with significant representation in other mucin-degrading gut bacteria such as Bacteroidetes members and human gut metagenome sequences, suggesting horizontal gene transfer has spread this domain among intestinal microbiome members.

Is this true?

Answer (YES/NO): NO